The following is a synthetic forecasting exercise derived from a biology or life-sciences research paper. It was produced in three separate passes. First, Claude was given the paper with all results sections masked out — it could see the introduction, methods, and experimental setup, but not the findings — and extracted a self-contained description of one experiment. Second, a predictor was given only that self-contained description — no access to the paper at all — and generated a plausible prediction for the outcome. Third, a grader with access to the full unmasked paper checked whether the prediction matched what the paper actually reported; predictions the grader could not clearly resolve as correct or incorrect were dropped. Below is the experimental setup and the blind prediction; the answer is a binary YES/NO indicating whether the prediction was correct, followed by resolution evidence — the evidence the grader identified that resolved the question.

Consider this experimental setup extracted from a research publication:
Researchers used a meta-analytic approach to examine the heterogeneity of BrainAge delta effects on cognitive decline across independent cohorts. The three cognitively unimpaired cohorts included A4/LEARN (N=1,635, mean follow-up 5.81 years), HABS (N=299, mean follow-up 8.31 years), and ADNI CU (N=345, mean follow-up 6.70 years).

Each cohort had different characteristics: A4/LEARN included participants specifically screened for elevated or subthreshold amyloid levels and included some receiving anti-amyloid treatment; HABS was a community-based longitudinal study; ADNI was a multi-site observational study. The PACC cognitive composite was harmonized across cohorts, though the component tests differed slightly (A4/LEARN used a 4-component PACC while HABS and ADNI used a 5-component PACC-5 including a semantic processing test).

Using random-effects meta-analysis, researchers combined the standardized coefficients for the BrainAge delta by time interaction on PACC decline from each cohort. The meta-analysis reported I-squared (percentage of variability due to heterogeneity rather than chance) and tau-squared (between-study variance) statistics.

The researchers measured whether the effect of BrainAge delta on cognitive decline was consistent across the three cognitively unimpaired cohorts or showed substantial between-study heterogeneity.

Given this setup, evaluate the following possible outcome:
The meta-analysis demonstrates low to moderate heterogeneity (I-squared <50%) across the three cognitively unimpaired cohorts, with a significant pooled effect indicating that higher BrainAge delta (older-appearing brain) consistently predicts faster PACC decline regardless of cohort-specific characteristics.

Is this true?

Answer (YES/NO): YES